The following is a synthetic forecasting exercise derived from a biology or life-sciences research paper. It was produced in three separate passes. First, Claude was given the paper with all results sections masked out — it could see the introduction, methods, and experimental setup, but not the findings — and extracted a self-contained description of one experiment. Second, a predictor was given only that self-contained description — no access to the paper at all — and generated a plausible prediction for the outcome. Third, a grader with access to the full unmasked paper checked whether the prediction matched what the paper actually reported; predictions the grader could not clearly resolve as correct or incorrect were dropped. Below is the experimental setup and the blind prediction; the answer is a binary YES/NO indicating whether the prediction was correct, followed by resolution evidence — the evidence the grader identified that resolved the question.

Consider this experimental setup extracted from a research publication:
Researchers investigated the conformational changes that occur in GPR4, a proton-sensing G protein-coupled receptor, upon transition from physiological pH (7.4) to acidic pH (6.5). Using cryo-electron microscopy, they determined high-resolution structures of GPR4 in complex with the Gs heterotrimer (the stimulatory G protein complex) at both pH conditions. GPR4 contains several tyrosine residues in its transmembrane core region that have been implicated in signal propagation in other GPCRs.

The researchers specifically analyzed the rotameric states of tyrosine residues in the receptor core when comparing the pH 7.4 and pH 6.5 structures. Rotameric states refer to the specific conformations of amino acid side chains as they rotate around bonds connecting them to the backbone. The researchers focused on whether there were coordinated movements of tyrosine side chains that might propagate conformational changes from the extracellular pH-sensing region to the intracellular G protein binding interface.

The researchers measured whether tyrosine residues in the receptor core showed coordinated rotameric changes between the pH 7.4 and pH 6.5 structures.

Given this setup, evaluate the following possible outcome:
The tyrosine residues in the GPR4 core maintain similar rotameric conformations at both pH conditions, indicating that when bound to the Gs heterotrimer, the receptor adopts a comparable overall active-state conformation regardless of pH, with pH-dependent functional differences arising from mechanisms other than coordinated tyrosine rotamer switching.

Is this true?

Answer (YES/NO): YES